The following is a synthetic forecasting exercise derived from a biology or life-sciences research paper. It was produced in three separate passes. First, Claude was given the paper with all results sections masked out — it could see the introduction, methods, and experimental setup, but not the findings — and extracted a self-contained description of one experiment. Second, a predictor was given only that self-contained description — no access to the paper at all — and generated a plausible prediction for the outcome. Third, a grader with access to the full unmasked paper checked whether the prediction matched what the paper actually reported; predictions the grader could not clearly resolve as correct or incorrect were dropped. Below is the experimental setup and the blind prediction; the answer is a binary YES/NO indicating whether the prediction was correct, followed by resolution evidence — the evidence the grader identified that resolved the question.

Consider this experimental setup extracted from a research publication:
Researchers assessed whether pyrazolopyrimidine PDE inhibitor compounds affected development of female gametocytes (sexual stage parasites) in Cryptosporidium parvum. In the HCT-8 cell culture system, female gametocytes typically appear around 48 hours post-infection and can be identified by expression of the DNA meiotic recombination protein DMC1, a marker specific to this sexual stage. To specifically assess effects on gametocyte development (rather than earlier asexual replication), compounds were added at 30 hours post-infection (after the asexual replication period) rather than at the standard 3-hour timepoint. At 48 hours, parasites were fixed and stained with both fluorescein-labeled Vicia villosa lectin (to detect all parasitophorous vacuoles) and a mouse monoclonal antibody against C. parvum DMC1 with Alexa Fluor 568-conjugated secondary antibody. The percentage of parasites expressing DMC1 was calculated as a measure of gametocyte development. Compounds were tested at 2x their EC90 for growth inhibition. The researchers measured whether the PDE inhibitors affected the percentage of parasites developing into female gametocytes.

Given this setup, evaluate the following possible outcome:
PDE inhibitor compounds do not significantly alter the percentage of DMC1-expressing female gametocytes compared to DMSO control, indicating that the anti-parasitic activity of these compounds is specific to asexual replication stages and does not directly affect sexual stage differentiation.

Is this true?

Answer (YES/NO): NO